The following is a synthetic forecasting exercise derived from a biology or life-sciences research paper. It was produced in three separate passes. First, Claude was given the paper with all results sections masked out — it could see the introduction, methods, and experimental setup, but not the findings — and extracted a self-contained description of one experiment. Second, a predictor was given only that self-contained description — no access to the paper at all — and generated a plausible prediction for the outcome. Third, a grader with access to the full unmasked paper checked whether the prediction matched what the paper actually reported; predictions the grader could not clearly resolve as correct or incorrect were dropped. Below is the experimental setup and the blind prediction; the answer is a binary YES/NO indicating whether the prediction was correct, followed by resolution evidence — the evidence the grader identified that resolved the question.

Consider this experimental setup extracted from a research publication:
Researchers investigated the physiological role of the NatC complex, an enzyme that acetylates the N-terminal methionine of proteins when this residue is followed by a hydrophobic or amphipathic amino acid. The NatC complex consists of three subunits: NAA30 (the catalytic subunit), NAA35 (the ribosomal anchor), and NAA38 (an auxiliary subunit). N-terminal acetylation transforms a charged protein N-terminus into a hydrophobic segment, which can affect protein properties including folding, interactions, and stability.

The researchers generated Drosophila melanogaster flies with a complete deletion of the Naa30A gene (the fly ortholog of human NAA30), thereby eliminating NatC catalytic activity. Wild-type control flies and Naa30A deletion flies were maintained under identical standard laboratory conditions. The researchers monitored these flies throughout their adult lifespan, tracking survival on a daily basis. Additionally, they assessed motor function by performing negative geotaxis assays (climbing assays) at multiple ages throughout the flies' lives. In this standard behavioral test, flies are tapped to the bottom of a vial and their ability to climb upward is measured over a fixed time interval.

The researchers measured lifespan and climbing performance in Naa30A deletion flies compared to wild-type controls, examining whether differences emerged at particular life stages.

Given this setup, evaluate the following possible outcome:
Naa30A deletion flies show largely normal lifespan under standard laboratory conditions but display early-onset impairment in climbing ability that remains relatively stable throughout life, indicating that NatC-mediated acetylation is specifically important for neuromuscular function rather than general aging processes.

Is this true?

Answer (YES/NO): NO